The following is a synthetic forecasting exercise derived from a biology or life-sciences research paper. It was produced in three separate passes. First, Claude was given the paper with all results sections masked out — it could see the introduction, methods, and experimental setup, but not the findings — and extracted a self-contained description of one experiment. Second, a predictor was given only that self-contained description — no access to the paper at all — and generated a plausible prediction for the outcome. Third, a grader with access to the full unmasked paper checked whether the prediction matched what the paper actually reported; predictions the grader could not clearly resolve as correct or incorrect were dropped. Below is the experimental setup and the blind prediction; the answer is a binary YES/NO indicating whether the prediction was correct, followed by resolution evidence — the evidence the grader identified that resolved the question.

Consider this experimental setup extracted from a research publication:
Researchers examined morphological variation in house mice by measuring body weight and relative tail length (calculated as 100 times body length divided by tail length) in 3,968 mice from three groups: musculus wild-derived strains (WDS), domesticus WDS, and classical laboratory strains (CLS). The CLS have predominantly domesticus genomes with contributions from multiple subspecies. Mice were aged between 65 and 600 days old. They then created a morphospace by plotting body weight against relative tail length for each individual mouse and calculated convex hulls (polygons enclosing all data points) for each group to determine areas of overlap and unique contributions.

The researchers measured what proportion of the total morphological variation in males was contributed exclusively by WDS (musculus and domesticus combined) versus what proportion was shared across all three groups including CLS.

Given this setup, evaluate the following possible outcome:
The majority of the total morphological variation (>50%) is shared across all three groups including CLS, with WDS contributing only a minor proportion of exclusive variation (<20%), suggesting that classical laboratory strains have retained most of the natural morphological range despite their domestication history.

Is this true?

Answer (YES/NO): NO